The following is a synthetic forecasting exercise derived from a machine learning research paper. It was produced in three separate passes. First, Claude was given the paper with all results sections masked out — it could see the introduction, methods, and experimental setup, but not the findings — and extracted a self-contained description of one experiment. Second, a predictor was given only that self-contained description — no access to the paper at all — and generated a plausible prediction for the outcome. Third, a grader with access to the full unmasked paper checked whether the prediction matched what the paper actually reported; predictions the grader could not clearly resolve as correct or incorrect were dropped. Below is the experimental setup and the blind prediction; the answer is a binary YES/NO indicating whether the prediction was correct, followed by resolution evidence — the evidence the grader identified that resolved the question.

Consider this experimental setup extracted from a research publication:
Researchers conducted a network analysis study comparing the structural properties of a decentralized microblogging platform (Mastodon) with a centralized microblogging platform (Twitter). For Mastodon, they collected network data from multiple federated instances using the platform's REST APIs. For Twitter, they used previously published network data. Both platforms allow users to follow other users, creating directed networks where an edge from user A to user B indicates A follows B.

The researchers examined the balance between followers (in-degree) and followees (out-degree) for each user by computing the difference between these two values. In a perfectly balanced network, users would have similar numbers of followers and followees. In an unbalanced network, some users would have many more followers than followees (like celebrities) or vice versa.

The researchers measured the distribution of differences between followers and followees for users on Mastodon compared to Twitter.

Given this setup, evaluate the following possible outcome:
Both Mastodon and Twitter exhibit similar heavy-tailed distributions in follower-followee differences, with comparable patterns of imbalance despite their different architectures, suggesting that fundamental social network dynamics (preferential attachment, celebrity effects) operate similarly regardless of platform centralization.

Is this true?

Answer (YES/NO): NO